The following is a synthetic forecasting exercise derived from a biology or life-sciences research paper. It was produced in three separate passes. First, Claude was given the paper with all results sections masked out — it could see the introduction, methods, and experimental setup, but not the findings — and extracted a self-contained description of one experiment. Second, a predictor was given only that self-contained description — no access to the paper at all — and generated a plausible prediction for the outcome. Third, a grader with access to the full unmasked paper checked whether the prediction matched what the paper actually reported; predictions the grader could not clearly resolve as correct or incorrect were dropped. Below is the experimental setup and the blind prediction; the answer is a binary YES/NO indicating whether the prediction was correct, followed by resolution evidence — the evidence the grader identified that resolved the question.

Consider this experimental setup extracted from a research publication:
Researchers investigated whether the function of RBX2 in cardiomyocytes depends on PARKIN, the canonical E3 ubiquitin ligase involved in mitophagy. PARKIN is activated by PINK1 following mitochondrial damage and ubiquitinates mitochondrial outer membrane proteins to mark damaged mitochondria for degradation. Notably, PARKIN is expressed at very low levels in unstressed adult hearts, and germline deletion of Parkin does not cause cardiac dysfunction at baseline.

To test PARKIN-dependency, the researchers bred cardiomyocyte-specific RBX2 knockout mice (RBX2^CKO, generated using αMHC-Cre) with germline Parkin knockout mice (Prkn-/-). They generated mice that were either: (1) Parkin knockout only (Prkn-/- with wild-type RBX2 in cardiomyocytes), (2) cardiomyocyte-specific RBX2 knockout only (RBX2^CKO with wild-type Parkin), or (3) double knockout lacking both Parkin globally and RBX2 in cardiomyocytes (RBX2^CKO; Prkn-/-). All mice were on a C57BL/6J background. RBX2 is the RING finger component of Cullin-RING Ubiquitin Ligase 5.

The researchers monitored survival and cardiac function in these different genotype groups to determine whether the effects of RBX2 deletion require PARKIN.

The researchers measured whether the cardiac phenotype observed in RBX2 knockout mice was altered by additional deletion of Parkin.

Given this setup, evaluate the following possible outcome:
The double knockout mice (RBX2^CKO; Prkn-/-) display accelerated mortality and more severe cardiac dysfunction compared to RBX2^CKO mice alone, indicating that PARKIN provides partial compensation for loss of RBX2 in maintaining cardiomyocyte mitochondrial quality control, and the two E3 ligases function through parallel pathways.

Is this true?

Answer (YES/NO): NO